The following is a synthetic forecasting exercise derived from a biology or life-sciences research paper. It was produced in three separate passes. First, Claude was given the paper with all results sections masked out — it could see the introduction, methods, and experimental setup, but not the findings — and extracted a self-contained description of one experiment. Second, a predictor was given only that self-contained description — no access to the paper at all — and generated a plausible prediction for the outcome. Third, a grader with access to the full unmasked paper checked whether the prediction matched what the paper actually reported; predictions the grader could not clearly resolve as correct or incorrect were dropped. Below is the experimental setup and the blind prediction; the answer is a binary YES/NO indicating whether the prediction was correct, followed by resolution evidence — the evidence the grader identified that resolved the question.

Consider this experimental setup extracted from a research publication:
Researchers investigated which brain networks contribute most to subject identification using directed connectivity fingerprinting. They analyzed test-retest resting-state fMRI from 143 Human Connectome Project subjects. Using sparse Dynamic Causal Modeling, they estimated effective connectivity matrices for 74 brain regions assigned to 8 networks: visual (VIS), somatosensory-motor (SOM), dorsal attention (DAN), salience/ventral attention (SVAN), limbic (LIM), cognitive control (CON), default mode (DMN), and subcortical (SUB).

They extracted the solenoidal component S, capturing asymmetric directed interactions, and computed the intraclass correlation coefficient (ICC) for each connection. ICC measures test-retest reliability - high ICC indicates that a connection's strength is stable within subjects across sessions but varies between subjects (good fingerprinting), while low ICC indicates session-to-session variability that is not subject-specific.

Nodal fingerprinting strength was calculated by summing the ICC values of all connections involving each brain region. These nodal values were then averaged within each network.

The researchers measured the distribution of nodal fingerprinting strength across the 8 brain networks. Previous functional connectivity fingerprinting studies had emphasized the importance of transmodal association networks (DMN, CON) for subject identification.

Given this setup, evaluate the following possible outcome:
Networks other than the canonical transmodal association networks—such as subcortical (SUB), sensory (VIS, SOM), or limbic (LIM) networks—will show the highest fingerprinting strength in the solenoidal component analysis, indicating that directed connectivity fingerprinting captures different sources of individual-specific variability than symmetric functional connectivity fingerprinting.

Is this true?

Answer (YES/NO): YES